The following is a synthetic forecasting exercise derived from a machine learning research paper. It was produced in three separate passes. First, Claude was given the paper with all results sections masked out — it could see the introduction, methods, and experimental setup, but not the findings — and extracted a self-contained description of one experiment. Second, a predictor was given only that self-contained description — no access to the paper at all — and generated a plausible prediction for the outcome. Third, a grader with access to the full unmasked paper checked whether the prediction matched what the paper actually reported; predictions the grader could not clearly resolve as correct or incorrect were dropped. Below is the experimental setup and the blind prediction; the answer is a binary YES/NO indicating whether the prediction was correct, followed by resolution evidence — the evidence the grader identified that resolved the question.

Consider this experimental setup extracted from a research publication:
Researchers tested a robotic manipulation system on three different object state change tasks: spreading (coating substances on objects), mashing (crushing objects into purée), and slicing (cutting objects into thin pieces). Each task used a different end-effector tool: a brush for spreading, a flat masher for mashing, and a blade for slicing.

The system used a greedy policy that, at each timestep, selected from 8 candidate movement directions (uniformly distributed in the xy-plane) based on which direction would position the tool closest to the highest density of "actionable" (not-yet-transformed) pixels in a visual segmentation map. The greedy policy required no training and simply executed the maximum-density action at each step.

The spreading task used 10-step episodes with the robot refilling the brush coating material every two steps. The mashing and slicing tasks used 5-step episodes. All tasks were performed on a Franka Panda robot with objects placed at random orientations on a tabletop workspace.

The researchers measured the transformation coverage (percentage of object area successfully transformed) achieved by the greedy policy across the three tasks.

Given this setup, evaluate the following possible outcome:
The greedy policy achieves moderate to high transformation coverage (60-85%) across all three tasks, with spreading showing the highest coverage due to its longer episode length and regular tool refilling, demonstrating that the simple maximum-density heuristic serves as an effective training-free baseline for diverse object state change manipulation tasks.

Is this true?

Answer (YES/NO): NO